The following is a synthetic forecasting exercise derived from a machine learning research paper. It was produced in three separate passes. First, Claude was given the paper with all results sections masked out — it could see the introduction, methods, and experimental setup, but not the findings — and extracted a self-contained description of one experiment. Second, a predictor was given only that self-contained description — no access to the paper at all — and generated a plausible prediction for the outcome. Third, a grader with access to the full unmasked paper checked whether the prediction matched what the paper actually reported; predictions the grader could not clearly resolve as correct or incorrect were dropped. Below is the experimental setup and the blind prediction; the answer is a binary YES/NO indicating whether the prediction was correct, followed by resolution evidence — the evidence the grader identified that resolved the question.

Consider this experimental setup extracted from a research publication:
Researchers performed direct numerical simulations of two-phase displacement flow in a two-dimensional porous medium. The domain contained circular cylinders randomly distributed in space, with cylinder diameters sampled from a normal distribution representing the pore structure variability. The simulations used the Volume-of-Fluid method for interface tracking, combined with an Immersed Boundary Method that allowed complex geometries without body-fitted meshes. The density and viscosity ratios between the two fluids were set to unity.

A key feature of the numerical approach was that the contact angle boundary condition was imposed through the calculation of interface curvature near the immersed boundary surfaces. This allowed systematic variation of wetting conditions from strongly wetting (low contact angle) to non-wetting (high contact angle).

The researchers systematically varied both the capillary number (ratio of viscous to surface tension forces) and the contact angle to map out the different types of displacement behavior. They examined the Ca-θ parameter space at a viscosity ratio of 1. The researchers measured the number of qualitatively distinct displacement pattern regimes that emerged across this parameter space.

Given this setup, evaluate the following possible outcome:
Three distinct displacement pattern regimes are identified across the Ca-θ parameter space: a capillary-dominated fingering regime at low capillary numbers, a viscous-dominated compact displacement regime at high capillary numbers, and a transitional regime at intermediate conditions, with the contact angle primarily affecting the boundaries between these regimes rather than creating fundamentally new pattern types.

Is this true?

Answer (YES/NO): NO